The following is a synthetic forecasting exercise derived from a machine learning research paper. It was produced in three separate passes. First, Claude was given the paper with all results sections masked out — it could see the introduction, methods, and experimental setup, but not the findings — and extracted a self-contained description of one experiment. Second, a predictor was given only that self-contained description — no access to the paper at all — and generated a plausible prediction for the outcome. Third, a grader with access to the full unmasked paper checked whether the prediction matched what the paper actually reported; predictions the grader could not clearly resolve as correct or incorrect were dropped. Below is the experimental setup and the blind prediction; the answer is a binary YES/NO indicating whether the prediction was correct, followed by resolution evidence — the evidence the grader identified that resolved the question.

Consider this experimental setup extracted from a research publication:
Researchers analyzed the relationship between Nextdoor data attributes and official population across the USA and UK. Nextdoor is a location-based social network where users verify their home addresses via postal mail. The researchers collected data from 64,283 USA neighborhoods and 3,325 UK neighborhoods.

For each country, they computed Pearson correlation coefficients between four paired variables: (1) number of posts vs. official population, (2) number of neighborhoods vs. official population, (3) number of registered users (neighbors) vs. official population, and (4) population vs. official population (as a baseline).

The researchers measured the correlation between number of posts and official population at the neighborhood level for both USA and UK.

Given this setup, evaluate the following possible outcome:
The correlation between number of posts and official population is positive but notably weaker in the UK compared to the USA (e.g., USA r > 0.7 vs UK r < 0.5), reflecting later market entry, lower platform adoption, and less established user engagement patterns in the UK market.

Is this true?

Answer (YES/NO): NO